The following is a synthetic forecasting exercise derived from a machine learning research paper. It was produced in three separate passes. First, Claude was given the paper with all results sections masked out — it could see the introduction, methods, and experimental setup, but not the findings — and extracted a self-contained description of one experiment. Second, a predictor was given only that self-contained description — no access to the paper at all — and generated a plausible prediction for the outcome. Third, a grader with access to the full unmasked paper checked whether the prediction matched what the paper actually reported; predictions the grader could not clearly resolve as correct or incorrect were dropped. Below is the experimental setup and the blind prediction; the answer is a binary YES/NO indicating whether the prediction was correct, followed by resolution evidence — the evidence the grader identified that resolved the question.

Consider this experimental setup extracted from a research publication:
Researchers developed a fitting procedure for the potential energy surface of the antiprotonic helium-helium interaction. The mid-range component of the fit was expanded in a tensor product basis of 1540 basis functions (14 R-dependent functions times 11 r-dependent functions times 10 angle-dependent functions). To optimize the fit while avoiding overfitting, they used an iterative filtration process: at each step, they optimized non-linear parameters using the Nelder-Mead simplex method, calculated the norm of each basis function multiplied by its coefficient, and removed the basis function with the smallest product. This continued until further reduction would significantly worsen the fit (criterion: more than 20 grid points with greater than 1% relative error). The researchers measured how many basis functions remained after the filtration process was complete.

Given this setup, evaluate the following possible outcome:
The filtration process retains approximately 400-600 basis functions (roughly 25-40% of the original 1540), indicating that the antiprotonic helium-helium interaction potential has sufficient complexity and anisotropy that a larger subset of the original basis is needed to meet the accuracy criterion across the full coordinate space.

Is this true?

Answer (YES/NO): NO